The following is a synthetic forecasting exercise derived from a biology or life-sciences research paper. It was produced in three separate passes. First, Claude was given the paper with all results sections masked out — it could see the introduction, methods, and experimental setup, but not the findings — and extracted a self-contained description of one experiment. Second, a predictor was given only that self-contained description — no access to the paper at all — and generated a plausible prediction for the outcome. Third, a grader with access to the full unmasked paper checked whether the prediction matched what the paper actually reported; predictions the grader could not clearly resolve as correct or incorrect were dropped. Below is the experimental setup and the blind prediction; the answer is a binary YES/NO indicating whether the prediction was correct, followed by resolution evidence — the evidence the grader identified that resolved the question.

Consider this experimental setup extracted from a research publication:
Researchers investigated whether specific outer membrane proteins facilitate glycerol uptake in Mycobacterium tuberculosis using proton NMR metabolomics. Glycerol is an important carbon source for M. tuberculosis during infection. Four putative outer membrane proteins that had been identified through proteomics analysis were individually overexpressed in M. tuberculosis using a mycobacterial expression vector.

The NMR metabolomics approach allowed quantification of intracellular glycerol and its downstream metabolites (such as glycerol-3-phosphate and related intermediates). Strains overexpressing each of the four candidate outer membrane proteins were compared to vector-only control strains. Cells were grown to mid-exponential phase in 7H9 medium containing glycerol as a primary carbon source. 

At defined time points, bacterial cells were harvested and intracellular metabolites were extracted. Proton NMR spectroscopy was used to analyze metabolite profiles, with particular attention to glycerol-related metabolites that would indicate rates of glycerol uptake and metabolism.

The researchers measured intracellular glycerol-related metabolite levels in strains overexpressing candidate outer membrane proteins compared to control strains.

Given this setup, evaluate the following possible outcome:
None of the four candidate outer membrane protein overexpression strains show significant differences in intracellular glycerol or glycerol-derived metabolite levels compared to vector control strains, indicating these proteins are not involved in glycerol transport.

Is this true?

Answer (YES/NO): NO